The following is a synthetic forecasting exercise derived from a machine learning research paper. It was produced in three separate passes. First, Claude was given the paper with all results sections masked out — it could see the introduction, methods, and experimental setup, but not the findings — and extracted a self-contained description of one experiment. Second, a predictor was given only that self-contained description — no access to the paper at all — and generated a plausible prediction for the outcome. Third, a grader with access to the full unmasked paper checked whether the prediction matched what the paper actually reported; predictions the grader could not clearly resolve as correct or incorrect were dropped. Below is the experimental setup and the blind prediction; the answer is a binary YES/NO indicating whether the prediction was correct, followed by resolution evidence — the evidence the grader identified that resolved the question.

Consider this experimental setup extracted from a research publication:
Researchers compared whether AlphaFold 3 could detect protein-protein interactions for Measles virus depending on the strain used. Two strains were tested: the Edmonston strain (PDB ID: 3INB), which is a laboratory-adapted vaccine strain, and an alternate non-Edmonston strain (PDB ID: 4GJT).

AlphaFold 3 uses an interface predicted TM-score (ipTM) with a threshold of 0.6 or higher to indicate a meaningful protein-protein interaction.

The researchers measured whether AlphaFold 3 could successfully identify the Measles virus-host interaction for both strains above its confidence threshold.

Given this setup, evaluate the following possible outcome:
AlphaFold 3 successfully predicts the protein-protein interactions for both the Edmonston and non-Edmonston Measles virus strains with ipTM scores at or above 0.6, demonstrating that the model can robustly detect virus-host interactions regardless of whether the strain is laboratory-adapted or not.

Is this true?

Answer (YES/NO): NO